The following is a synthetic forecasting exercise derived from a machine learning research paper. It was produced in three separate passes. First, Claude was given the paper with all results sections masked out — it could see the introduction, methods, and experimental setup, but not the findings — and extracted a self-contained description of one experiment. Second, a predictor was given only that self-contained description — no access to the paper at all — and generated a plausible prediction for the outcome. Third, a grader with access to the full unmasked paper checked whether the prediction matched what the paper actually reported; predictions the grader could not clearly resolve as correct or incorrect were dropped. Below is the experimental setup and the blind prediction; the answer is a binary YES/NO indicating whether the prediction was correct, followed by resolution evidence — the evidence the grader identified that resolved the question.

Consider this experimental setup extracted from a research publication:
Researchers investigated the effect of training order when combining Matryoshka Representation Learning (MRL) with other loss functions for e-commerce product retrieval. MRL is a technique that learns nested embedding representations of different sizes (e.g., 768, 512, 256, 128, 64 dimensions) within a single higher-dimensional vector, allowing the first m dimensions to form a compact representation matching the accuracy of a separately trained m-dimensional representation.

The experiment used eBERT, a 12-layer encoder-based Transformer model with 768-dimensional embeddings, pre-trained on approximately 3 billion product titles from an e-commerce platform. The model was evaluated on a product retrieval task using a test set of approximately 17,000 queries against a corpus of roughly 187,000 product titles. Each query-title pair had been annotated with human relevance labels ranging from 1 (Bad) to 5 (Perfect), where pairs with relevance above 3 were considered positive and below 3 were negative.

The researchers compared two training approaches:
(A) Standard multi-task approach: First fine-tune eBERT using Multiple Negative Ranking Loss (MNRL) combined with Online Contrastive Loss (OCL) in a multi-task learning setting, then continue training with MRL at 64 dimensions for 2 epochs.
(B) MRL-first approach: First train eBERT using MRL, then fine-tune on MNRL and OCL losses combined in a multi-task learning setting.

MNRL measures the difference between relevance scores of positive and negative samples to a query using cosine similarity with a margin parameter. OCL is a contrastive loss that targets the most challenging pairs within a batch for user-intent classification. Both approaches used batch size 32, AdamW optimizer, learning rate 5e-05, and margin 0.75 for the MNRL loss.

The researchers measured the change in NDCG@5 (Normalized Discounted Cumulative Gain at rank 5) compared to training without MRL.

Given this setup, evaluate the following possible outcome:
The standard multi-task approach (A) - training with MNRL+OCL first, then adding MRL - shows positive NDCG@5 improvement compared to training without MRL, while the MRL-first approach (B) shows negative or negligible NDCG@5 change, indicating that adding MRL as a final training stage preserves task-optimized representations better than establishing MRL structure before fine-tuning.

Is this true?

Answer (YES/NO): YES